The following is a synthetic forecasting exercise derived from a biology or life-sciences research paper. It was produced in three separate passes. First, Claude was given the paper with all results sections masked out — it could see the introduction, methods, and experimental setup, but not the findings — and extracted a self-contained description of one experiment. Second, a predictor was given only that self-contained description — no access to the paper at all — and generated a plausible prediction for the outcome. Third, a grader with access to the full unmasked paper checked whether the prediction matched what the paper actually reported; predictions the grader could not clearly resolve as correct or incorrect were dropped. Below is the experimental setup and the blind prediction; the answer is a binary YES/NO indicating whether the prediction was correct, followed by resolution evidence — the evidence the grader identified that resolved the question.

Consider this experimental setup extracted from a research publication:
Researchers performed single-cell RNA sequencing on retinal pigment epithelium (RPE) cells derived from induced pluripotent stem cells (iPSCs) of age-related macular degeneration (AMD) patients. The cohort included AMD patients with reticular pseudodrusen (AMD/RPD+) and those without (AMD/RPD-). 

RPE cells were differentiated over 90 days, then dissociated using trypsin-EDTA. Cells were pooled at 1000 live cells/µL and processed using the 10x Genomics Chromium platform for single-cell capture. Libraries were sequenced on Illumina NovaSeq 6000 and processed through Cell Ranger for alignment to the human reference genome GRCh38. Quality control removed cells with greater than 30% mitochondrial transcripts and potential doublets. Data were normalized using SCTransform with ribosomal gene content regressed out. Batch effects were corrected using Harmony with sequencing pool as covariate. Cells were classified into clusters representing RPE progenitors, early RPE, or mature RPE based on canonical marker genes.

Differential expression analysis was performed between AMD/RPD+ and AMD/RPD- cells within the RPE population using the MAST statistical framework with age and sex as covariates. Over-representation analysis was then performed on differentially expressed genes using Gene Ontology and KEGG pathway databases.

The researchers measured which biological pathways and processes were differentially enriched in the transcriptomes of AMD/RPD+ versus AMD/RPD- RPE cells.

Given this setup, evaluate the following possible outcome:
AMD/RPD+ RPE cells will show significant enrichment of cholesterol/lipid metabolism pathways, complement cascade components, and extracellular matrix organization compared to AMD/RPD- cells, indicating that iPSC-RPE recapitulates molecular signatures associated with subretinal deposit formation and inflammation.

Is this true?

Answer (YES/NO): NO